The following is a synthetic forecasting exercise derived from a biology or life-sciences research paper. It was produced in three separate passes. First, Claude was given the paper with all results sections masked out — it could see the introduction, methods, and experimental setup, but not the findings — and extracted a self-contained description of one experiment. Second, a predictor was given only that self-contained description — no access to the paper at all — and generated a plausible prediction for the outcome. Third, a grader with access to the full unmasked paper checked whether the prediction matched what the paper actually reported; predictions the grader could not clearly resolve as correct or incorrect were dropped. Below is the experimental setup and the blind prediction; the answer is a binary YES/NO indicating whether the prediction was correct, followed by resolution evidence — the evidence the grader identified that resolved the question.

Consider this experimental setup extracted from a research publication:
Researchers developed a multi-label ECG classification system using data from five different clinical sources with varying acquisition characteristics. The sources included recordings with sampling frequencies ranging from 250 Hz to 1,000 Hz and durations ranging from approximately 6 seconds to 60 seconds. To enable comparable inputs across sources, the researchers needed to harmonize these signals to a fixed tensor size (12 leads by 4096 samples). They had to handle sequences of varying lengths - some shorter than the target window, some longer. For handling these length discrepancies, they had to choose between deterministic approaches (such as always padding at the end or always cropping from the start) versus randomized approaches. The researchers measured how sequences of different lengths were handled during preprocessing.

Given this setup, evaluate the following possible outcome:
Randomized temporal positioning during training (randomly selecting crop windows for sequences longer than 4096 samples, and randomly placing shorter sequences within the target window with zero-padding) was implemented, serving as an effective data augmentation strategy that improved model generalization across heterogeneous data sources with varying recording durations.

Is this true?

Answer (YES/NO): YES